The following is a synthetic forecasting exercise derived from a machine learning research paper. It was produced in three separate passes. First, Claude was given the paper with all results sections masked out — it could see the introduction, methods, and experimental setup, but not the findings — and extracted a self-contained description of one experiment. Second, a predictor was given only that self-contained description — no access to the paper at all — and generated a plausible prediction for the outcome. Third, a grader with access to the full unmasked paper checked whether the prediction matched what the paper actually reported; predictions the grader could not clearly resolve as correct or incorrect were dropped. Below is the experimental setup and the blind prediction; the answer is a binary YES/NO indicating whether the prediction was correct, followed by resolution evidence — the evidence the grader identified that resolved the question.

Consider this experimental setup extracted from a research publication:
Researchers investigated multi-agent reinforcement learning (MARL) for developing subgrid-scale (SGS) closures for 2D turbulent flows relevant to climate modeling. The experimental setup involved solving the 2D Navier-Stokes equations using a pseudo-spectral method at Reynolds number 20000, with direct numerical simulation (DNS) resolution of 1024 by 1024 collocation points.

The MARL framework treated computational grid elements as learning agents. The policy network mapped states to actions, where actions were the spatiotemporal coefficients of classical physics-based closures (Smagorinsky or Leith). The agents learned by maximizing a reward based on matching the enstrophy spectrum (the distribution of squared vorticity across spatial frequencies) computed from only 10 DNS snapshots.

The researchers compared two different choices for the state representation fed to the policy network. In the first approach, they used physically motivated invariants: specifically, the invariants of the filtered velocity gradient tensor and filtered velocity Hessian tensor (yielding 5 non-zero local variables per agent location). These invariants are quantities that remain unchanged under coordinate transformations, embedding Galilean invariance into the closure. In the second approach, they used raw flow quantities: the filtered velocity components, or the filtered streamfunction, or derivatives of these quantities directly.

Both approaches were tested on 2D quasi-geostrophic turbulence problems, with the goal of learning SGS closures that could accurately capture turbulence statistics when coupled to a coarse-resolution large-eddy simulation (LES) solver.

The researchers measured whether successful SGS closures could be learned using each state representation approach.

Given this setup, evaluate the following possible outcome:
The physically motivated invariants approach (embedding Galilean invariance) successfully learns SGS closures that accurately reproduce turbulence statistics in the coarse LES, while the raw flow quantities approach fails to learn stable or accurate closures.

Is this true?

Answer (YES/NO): YES